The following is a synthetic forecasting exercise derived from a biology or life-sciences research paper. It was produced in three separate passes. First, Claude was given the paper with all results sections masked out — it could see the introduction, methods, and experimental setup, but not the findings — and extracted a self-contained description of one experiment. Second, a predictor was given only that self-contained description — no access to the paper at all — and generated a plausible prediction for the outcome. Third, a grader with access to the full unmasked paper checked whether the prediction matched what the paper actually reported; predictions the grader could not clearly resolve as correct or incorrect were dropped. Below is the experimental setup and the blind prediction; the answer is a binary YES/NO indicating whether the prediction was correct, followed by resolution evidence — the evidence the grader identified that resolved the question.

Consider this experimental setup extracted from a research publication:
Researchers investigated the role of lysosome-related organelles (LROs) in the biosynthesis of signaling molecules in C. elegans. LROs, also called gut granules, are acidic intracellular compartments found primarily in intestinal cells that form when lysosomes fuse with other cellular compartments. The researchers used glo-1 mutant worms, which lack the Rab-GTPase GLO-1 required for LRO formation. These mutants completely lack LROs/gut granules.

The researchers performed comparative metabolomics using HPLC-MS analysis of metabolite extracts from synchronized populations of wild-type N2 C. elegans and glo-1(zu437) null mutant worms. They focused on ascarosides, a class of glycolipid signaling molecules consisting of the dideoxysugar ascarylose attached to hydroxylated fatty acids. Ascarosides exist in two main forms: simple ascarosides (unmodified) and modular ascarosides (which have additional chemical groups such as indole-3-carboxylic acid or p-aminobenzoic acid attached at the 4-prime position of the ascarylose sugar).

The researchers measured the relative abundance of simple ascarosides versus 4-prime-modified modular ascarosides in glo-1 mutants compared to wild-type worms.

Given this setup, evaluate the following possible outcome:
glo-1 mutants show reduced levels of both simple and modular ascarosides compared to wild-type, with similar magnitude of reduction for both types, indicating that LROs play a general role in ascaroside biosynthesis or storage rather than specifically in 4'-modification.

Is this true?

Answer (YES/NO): NO